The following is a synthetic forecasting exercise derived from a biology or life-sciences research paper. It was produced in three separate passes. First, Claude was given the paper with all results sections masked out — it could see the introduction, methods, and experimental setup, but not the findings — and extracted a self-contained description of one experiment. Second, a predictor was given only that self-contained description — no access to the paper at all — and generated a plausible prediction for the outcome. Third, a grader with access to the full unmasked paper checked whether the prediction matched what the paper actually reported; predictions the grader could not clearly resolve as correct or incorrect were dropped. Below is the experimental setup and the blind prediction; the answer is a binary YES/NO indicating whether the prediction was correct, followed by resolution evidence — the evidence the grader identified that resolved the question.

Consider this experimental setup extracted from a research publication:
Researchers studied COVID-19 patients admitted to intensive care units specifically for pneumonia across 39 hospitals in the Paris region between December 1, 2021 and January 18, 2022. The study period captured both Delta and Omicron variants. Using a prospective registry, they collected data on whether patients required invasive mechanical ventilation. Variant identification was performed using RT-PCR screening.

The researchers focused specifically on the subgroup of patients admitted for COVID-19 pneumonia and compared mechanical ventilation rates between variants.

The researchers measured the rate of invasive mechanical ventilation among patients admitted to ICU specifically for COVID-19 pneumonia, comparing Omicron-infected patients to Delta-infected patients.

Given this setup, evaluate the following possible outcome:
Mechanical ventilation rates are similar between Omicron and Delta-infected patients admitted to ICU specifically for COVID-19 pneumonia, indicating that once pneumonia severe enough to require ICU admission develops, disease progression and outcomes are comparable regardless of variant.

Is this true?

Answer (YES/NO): NO